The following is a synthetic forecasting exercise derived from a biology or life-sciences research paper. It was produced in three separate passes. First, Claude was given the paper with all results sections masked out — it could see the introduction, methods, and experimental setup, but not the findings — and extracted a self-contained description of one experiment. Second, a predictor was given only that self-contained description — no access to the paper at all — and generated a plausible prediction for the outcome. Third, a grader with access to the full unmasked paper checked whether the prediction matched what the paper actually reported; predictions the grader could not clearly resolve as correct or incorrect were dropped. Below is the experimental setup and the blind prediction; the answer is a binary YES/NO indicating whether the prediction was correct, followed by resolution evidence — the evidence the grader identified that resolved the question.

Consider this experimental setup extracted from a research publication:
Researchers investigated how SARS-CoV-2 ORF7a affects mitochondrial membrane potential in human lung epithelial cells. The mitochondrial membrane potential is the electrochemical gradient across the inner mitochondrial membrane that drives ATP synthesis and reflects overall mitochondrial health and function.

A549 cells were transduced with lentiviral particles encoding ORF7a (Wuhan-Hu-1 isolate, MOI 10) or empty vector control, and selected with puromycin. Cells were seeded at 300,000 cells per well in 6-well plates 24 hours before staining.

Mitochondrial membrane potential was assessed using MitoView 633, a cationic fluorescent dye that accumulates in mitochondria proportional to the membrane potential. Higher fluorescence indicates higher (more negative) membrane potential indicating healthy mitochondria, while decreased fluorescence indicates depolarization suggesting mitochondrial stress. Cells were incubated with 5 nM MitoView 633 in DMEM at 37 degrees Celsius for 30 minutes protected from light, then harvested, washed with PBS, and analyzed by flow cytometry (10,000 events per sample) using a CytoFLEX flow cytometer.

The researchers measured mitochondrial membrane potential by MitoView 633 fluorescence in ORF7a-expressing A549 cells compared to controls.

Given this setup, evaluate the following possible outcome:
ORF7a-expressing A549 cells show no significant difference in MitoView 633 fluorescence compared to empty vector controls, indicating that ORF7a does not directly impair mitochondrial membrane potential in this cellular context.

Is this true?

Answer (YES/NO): NO